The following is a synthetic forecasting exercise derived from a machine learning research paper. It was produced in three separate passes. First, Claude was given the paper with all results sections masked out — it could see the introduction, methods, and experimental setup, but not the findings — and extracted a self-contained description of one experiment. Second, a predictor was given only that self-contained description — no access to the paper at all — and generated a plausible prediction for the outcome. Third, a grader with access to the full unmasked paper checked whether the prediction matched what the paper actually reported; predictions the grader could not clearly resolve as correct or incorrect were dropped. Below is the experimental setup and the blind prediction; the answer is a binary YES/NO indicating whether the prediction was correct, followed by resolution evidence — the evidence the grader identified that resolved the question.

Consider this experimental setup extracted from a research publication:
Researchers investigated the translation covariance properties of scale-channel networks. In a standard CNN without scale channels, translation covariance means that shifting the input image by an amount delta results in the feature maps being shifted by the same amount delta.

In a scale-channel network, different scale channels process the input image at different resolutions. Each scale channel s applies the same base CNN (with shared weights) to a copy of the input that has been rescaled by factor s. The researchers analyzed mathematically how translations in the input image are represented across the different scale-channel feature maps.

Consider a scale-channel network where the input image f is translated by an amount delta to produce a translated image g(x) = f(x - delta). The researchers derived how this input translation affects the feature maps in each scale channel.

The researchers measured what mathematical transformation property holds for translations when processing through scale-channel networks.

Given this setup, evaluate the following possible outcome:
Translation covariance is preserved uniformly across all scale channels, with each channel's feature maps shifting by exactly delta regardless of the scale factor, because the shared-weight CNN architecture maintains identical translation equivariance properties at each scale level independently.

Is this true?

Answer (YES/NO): NO